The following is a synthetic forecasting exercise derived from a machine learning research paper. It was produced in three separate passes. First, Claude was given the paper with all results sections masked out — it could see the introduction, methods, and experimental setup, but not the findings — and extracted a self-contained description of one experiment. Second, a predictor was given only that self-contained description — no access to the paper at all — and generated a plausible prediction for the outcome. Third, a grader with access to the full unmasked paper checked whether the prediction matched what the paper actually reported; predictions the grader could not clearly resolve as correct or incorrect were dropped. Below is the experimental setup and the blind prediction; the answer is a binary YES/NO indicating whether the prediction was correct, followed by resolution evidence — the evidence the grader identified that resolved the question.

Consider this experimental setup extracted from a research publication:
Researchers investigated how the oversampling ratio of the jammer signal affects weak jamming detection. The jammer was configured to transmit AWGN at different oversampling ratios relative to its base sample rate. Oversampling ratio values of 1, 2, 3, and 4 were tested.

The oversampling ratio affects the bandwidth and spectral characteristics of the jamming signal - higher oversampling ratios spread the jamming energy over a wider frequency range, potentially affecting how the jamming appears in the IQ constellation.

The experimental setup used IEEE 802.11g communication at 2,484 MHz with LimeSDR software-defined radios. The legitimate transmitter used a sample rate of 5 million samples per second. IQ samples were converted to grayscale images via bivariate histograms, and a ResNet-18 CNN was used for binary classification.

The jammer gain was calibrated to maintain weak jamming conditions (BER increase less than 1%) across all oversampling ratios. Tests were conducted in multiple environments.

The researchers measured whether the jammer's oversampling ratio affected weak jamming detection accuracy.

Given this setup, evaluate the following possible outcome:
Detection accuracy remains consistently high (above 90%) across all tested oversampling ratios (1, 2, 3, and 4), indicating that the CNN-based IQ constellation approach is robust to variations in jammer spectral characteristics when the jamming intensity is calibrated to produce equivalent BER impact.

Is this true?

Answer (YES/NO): YES